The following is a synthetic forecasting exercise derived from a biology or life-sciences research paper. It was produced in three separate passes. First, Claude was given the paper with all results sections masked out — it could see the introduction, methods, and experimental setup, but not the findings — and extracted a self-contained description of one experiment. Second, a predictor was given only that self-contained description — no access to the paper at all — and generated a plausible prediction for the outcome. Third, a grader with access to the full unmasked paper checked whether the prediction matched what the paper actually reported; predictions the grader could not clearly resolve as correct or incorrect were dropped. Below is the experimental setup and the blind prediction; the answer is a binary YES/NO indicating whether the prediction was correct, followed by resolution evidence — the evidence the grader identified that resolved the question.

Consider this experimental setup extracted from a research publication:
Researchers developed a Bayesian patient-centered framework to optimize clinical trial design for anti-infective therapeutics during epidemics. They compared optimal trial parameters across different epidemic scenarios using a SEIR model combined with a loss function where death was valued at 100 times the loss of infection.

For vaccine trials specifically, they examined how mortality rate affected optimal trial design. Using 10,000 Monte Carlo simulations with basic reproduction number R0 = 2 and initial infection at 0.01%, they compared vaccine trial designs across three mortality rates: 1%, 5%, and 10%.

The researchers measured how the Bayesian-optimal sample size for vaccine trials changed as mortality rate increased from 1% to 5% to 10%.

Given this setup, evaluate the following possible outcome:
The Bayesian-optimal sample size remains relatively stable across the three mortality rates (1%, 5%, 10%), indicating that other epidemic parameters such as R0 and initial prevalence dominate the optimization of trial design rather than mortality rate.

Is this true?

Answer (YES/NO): NO